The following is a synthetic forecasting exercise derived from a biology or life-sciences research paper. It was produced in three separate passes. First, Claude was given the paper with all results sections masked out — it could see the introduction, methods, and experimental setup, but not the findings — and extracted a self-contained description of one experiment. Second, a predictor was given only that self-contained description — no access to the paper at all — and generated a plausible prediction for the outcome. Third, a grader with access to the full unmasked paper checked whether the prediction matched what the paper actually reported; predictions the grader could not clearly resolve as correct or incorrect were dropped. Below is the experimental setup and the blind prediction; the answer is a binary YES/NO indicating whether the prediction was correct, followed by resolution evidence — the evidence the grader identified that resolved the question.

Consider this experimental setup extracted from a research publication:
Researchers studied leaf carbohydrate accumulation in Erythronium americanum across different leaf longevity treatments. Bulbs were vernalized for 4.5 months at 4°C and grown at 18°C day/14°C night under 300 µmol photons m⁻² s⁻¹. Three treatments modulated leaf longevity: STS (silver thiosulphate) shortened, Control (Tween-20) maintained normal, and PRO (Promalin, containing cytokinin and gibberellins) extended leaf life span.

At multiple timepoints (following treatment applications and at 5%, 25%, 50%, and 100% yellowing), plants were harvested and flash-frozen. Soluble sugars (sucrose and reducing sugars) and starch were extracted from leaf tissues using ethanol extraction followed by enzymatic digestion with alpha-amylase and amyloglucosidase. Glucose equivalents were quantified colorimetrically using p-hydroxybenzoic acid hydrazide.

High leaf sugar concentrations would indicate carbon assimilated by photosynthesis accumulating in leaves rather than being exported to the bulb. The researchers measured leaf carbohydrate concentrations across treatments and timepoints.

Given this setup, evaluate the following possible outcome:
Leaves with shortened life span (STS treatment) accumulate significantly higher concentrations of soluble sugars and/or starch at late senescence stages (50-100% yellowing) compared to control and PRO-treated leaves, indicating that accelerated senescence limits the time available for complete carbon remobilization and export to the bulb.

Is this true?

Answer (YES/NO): NO